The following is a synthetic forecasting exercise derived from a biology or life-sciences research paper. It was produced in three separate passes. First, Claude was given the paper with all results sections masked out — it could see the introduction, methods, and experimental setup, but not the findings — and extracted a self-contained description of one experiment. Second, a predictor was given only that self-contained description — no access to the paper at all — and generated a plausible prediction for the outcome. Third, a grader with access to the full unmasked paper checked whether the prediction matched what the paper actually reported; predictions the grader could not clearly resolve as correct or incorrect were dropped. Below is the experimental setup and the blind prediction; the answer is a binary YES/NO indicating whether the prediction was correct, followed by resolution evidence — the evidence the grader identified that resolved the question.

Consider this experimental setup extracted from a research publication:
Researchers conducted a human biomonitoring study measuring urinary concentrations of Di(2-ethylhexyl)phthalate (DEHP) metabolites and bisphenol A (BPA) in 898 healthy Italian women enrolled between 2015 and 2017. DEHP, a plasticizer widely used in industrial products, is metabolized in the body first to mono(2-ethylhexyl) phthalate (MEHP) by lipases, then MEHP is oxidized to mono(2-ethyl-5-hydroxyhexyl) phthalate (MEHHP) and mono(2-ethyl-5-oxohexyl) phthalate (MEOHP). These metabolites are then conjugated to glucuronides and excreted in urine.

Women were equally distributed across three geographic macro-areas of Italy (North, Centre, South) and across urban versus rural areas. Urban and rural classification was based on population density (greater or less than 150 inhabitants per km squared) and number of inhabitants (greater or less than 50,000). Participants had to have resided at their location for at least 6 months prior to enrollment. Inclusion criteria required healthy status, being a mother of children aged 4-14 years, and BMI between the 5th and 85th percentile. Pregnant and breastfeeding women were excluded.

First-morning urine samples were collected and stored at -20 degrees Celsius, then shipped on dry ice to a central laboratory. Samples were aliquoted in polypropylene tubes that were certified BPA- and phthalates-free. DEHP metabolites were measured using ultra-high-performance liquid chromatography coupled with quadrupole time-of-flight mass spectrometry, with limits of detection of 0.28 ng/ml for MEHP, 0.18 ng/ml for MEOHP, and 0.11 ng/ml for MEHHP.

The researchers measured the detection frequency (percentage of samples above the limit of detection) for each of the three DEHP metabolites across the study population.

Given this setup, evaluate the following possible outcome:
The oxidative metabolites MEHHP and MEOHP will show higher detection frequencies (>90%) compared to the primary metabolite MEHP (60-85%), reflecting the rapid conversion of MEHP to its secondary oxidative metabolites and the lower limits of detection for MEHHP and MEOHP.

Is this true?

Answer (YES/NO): NO